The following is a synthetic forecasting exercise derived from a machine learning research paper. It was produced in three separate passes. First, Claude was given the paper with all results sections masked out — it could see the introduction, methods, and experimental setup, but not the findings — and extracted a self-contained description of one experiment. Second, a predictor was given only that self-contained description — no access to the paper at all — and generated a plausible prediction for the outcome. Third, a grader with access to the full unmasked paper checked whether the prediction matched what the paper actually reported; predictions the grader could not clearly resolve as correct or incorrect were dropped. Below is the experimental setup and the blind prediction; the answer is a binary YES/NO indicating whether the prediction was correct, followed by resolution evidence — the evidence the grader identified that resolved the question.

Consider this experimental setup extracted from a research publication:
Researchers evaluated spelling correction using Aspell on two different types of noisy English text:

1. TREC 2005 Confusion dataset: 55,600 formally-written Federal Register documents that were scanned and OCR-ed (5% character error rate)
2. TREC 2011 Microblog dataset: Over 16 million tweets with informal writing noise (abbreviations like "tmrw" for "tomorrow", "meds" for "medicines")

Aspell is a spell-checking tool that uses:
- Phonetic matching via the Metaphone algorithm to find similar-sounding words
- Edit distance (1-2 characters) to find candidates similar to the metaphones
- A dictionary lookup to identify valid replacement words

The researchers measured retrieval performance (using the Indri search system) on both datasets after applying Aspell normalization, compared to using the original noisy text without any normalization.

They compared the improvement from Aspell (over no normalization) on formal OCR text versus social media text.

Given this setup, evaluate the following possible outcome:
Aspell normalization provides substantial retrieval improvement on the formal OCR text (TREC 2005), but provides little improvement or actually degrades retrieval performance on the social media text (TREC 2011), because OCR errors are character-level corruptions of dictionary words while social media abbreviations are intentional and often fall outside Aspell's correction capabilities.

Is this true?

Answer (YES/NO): NO